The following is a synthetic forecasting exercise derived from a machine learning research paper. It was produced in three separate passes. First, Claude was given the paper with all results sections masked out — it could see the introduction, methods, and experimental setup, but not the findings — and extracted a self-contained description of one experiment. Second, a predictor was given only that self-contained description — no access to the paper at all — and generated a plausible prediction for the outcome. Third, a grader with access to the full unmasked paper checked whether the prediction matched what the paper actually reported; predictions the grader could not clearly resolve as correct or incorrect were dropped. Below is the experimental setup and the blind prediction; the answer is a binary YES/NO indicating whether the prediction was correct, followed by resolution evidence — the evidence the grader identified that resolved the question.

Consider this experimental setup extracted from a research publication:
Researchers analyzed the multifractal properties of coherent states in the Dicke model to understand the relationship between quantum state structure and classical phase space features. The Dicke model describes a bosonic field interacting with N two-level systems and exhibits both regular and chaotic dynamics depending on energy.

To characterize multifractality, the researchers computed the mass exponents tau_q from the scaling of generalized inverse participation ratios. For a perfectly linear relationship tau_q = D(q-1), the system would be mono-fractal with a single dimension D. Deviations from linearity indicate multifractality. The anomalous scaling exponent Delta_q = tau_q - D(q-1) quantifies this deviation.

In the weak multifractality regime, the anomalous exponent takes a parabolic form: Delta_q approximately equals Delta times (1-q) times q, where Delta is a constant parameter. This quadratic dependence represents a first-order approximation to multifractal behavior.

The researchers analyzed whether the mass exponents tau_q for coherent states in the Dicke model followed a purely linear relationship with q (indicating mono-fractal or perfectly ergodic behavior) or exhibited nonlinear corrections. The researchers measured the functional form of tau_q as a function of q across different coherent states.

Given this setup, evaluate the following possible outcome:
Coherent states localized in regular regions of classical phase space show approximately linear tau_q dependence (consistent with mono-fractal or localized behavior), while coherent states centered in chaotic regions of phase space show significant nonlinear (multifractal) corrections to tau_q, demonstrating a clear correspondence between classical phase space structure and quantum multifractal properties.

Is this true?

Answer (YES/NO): NO